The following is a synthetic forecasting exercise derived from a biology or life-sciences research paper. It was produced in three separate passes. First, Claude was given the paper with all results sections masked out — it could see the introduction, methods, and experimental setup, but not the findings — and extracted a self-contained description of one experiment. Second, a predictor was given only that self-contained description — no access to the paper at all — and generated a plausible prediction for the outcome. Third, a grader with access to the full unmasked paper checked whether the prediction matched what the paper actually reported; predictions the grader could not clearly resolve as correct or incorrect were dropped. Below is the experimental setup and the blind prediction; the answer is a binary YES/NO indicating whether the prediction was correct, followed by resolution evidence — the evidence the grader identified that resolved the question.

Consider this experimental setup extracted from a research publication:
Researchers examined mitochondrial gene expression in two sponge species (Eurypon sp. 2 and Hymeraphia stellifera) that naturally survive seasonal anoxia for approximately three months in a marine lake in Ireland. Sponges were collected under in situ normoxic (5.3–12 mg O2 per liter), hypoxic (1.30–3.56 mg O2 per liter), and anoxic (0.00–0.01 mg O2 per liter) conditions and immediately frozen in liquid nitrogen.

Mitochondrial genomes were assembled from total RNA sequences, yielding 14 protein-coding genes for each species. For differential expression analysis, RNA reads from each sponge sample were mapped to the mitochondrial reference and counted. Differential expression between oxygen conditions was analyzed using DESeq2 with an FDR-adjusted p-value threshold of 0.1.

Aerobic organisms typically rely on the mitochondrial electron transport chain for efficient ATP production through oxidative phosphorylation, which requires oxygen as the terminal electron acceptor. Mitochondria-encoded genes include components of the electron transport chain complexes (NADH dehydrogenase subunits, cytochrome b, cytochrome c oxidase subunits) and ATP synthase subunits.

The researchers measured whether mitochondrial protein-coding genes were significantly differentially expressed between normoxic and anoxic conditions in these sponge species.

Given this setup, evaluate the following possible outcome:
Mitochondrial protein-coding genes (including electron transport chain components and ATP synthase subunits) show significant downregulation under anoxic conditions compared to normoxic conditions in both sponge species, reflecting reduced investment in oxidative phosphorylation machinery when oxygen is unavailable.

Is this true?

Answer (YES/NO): NO